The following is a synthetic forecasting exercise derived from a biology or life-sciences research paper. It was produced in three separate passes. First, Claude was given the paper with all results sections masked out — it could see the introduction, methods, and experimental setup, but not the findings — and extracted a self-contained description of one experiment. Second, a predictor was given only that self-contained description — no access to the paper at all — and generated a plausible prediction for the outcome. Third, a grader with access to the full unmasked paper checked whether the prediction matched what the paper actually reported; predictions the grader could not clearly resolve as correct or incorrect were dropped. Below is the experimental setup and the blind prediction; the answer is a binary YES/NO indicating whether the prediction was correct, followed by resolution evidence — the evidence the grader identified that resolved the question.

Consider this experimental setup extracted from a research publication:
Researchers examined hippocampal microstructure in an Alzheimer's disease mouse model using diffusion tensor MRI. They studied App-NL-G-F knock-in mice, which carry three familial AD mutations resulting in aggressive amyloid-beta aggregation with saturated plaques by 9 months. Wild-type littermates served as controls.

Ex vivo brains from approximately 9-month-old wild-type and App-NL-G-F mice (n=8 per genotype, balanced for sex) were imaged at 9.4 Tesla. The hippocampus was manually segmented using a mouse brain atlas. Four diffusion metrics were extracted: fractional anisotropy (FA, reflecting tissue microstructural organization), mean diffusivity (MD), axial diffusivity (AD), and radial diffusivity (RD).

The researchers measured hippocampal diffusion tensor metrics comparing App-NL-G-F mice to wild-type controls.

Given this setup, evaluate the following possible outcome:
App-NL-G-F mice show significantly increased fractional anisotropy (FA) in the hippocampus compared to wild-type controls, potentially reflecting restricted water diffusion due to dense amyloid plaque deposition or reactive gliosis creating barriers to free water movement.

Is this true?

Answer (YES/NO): NO